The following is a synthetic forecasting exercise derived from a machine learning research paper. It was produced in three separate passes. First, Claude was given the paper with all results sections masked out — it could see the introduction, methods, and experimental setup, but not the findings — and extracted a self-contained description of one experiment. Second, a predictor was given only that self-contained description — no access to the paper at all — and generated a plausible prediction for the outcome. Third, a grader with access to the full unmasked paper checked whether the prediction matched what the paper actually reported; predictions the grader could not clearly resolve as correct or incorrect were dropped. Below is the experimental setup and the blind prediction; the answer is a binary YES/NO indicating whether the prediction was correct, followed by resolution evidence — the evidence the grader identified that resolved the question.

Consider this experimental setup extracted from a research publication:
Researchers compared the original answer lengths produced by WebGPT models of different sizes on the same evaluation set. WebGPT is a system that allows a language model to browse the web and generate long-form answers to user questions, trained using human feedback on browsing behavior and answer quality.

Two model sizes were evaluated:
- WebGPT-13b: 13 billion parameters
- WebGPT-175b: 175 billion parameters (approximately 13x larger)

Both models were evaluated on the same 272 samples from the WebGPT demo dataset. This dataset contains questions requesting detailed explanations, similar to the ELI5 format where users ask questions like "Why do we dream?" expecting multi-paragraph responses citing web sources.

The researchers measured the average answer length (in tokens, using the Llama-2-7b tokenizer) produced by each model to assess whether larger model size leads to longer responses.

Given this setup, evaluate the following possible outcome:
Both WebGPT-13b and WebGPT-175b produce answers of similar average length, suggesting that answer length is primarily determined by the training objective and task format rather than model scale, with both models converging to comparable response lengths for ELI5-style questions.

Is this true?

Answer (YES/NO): YES